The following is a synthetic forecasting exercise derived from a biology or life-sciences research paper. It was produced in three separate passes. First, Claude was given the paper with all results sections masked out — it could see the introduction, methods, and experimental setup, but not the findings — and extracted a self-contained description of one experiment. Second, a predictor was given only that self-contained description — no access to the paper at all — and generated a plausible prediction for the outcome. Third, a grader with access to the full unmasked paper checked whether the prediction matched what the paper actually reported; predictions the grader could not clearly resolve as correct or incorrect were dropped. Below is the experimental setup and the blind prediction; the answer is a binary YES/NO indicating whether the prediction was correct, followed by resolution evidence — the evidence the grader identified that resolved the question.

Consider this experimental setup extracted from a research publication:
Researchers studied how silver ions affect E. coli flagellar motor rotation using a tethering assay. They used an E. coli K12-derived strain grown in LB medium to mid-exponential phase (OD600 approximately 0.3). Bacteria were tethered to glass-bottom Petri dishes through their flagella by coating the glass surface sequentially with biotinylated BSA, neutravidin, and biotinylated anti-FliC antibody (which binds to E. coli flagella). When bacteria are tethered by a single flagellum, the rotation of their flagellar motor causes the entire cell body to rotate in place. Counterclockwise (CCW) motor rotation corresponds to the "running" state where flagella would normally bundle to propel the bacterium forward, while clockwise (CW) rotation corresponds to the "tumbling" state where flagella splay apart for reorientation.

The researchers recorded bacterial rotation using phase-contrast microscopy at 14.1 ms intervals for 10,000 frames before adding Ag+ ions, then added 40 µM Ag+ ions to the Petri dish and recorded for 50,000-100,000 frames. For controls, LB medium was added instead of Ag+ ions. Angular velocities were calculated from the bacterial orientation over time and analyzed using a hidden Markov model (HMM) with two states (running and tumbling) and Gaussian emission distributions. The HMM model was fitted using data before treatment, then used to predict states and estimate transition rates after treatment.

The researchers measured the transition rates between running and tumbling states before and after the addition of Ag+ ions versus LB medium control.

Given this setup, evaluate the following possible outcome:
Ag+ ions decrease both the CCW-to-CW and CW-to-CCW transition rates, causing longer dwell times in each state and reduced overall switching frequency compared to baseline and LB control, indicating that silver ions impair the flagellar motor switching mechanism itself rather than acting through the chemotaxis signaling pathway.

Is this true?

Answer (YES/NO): NO